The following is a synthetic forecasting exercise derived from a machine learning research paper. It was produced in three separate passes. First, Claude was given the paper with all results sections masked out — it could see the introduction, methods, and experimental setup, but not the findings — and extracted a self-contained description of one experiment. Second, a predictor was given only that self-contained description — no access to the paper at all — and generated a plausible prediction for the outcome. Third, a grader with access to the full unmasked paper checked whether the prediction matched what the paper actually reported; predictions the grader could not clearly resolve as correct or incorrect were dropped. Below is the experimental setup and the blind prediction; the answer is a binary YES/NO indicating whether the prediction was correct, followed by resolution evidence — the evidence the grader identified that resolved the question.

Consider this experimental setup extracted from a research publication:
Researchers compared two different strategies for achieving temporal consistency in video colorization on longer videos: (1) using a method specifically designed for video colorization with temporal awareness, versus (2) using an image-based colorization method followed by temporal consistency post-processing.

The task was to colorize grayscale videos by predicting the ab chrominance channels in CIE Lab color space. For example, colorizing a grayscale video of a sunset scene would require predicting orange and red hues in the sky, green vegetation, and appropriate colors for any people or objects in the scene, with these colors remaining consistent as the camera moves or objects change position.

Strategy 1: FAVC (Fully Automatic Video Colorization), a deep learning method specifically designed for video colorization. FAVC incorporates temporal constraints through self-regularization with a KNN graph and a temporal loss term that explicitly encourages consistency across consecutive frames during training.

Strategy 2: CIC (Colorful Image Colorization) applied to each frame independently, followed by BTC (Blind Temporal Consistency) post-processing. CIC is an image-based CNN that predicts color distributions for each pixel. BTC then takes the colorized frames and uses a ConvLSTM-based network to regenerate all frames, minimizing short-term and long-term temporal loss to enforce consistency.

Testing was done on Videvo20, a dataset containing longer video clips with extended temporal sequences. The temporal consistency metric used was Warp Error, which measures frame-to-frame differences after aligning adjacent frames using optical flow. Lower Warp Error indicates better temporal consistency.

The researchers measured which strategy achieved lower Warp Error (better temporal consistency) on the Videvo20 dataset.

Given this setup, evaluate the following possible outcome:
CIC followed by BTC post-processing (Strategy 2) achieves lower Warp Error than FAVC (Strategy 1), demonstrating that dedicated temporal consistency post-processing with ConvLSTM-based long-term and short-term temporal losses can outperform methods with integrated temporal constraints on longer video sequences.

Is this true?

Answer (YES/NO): YES